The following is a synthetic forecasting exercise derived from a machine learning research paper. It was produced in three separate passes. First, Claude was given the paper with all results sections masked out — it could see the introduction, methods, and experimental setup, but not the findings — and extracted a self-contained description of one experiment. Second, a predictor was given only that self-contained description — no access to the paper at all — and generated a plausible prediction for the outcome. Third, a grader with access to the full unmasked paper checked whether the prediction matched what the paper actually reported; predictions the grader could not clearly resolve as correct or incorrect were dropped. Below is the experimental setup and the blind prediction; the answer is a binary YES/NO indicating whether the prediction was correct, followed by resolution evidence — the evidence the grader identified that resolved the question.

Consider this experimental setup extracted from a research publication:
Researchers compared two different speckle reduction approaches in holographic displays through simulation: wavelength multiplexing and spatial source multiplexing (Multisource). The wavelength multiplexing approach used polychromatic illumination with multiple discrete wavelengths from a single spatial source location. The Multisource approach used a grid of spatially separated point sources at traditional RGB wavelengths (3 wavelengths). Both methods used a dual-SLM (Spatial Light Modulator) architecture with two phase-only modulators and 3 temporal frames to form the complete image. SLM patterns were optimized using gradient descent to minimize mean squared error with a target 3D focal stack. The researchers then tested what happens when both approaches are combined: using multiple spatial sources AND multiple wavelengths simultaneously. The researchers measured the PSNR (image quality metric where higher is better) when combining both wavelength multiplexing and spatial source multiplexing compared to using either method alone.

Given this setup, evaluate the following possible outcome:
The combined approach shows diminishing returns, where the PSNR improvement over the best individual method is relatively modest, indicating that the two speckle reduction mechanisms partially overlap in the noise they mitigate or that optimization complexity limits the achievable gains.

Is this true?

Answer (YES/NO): NO